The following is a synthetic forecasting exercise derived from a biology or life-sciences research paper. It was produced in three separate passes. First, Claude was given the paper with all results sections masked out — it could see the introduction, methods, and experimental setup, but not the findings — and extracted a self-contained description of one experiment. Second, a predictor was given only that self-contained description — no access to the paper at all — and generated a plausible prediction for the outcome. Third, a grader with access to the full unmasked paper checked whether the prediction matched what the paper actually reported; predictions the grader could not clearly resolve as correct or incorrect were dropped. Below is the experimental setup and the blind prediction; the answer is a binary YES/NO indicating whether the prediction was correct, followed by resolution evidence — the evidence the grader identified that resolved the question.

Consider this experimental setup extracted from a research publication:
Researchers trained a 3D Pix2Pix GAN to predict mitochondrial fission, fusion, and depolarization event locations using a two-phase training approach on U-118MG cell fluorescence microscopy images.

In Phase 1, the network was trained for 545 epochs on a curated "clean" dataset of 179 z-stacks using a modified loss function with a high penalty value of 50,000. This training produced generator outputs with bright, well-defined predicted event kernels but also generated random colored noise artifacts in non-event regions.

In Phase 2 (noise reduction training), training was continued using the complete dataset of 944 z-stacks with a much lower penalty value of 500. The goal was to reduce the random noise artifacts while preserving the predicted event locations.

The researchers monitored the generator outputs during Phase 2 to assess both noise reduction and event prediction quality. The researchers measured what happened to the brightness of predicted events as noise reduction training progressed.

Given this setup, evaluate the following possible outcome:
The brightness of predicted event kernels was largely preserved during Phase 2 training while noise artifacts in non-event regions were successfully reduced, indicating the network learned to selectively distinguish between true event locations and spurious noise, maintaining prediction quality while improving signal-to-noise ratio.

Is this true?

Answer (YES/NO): YES